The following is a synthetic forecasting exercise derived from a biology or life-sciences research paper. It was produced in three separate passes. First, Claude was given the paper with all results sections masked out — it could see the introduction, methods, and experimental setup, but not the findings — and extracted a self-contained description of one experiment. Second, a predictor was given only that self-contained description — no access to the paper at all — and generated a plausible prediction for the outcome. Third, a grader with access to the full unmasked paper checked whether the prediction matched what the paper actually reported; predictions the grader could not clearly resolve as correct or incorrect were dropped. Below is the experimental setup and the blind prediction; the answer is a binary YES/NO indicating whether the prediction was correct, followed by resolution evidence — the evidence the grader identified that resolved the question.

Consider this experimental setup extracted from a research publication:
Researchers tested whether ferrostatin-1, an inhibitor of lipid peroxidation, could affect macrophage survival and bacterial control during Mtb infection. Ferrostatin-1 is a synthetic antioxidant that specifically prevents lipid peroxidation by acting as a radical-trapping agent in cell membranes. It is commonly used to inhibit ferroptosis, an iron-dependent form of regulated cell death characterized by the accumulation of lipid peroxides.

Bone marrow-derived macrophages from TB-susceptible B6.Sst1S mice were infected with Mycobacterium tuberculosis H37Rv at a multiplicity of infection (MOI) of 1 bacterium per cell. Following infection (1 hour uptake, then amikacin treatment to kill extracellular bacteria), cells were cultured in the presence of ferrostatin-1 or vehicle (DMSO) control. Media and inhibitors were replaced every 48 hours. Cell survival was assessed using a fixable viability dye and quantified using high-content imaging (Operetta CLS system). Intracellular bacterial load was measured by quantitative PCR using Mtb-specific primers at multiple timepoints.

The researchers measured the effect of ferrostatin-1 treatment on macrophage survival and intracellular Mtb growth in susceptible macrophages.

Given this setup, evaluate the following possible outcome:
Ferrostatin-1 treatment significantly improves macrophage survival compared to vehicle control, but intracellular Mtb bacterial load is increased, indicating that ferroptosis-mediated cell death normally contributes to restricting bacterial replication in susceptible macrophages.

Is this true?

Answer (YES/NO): NO